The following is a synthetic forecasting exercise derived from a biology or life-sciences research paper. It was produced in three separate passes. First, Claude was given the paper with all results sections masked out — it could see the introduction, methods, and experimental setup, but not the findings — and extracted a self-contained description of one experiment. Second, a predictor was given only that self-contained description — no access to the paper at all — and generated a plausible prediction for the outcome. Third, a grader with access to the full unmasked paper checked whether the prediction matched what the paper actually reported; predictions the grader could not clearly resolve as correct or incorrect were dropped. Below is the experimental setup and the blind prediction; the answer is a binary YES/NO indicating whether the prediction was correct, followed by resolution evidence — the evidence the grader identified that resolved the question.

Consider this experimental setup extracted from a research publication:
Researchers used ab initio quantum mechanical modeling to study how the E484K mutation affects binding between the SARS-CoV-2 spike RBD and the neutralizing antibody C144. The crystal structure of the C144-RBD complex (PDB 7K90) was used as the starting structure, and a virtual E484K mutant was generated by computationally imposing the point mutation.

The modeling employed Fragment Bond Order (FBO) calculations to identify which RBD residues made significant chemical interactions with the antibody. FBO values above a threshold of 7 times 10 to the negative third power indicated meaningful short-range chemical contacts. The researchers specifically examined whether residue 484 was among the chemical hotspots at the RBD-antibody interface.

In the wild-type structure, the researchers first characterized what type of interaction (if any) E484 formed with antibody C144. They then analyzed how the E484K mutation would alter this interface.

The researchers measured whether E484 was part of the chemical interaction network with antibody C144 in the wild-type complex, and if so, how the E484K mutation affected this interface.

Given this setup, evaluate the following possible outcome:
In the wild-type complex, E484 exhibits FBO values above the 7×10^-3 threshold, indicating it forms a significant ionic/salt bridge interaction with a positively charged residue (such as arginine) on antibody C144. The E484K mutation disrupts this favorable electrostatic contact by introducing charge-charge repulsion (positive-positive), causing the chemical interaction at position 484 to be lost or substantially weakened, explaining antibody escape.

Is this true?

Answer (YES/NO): NO